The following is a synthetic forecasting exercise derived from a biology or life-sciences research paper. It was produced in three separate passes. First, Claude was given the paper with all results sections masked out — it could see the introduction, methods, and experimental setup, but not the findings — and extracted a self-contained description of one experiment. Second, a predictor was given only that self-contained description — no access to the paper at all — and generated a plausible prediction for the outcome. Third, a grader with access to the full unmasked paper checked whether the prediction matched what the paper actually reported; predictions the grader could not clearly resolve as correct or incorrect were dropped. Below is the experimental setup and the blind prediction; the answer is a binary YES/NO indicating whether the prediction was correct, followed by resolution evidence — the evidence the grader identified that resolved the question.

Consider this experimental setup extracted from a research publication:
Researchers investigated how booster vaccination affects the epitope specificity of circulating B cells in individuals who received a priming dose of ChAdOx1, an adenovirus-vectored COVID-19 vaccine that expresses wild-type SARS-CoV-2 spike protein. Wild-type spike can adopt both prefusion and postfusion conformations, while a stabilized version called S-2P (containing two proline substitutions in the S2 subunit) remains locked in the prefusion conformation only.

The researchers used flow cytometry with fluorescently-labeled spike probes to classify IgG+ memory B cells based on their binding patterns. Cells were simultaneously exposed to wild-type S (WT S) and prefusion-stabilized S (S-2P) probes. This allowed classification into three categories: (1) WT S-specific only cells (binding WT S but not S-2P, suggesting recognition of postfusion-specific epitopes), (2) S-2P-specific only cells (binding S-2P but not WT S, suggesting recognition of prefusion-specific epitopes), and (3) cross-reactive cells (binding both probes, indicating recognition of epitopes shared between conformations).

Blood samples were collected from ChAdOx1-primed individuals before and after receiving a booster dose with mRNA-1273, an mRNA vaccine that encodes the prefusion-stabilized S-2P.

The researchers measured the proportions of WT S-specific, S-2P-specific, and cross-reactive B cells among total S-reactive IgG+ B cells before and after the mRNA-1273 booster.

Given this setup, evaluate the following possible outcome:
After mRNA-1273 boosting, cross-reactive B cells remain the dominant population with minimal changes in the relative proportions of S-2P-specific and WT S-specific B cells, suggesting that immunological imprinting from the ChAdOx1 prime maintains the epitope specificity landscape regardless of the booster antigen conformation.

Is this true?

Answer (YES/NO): NO